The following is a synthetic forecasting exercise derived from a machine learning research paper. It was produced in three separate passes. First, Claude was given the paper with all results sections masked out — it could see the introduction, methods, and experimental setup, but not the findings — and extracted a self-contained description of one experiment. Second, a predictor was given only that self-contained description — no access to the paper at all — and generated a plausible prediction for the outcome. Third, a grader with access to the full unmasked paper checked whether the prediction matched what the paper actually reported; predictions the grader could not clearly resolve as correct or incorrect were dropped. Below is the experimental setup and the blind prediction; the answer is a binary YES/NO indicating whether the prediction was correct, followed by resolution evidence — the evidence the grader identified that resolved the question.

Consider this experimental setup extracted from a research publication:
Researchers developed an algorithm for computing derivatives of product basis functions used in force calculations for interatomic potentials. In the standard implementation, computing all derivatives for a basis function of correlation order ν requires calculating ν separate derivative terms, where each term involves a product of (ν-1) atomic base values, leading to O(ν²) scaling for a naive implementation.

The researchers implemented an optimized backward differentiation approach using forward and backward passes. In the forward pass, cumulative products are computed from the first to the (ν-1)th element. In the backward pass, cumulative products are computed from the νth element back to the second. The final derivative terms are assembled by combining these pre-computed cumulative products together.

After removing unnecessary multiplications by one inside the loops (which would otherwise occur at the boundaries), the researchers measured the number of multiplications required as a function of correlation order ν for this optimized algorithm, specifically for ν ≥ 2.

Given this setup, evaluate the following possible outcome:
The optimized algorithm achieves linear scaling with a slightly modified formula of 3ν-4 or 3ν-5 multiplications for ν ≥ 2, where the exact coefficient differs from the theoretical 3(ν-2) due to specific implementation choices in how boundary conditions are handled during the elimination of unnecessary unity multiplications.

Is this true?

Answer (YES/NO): YES